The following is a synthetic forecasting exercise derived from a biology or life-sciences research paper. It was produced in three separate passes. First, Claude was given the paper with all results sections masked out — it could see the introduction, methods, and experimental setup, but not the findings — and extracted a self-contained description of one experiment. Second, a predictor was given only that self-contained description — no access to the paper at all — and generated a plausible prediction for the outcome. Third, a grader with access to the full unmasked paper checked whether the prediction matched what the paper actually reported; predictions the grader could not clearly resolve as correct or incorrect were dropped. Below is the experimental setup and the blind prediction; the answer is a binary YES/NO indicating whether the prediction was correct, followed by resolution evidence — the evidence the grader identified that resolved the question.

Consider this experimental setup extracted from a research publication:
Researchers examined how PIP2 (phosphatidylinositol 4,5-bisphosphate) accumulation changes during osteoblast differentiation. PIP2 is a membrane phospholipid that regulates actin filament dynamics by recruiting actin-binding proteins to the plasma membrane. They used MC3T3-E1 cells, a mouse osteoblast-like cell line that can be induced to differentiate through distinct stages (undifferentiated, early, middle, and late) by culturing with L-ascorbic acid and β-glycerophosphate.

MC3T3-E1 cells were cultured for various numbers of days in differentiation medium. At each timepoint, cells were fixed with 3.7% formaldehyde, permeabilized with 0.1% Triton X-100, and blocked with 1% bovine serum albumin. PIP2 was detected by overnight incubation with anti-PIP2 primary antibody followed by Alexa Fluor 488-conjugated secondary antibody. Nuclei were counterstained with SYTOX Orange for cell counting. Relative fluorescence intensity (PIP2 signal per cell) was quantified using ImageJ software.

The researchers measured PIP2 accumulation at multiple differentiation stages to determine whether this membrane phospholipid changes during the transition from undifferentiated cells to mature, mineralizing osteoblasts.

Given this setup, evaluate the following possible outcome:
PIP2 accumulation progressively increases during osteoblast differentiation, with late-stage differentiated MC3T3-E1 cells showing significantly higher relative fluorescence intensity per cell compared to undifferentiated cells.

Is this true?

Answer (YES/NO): NO